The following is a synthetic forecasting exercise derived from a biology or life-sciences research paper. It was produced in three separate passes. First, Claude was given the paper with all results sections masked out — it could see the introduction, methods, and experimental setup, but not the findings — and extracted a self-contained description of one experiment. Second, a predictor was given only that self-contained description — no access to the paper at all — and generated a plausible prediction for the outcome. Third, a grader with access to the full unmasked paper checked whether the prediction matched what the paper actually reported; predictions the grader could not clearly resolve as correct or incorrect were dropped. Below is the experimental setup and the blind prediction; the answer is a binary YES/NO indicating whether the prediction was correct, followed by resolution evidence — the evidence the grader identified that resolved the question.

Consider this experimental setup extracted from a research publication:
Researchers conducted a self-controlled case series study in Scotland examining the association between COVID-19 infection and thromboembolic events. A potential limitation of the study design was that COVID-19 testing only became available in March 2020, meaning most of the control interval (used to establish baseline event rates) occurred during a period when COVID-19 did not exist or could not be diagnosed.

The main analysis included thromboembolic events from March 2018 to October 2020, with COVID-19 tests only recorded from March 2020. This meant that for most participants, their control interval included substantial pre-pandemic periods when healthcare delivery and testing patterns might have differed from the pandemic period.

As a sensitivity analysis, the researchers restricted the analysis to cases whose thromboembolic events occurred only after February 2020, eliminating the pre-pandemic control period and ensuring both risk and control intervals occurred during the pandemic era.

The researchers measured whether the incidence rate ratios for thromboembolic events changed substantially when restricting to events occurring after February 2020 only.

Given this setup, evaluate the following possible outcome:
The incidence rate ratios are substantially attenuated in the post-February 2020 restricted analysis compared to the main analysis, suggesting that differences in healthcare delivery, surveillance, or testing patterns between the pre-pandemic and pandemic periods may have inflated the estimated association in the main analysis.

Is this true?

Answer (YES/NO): NO